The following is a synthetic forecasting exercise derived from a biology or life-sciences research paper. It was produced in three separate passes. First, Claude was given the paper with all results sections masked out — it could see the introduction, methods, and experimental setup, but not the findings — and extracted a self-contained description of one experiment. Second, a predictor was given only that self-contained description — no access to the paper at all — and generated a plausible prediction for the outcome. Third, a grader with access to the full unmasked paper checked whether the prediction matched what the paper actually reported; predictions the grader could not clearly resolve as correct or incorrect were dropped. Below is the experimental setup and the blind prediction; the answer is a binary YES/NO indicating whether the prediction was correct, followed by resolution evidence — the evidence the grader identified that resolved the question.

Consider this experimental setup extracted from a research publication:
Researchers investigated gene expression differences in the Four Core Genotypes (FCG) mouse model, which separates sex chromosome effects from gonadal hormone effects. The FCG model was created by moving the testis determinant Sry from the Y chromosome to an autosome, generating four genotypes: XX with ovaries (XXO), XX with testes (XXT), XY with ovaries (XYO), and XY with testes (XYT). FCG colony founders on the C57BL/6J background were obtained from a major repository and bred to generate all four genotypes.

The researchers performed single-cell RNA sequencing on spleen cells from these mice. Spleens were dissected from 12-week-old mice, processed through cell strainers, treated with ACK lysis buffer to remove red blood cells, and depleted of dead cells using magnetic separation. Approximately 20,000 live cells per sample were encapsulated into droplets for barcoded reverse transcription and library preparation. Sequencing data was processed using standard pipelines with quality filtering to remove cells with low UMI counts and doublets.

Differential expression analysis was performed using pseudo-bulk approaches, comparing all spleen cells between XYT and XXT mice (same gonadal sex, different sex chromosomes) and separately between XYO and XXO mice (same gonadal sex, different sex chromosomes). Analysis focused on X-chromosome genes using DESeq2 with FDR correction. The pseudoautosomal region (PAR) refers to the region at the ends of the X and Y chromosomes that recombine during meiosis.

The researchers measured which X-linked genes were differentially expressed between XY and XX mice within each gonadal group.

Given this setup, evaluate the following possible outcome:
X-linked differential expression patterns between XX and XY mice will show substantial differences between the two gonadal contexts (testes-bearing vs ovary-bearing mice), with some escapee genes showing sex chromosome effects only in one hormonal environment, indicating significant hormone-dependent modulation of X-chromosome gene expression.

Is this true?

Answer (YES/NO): NO